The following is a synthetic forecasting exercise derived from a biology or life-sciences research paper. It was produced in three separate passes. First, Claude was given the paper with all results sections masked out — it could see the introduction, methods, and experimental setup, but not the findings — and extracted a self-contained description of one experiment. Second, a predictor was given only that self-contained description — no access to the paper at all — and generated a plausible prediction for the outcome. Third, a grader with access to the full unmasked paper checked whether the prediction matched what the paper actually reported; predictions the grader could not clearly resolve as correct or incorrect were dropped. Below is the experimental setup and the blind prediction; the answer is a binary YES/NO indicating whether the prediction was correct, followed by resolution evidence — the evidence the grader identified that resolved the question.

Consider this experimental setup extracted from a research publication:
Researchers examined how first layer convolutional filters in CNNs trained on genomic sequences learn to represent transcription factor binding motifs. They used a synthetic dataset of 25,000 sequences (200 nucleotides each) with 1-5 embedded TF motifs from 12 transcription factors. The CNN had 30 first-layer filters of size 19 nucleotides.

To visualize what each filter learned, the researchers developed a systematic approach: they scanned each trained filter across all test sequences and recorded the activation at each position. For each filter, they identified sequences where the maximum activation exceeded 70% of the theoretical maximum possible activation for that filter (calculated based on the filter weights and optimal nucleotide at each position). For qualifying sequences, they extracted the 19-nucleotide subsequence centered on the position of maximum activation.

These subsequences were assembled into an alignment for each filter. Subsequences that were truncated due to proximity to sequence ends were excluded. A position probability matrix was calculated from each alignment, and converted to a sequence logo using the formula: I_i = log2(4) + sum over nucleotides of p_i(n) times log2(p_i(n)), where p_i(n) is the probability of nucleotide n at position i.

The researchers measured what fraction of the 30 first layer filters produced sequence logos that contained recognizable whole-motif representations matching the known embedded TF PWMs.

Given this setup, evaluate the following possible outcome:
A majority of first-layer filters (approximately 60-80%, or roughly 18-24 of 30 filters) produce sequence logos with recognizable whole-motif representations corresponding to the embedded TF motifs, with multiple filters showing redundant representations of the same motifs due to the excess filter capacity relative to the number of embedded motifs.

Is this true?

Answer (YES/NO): NO